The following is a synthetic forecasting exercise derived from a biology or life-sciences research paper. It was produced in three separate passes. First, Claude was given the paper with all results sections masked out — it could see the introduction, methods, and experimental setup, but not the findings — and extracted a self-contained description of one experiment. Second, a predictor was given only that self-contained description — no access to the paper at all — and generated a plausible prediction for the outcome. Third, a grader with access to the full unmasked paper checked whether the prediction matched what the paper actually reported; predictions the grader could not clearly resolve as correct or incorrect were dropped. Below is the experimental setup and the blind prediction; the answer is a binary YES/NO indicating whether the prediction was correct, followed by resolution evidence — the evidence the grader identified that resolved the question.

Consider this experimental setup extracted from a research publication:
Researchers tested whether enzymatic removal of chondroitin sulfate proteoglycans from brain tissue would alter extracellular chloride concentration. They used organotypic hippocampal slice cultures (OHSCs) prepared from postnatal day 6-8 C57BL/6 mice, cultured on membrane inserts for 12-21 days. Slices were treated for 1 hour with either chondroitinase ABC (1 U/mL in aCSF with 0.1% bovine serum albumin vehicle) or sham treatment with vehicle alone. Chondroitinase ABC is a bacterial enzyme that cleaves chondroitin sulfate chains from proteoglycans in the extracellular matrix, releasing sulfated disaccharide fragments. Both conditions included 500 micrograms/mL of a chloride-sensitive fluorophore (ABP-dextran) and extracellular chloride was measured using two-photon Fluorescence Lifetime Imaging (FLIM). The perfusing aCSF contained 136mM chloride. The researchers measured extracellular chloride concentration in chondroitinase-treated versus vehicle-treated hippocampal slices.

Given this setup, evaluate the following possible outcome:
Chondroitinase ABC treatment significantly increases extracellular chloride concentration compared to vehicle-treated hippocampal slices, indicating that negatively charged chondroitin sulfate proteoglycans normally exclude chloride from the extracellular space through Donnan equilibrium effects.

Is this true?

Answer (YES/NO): YES